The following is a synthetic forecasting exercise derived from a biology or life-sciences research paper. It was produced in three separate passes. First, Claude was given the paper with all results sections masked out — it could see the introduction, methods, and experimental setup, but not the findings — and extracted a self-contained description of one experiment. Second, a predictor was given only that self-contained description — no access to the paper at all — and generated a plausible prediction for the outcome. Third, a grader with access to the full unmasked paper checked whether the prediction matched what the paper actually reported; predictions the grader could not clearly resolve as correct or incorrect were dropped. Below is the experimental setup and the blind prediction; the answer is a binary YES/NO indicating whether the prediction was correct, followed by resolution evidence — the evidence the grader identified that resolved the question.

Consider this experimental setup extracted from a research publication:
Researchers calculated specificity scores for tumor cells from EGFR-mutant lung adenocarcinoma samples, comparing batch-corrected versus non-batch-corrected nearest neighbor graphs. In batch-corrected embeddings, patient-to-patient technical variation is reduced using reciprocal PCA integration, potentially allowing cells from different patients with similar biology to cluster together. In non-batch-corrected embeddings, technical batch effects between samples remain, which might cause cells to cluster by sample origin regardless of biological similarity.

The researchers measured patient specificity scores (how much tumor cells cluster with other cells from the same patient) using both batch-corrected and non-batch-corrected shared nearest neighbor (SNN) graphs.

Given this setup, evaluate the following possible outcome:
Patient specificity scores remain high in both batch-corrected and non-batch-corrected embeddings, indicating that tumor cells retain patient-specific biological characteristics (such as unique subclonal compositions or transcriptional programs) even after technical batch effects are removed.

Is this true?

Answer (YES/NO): NO